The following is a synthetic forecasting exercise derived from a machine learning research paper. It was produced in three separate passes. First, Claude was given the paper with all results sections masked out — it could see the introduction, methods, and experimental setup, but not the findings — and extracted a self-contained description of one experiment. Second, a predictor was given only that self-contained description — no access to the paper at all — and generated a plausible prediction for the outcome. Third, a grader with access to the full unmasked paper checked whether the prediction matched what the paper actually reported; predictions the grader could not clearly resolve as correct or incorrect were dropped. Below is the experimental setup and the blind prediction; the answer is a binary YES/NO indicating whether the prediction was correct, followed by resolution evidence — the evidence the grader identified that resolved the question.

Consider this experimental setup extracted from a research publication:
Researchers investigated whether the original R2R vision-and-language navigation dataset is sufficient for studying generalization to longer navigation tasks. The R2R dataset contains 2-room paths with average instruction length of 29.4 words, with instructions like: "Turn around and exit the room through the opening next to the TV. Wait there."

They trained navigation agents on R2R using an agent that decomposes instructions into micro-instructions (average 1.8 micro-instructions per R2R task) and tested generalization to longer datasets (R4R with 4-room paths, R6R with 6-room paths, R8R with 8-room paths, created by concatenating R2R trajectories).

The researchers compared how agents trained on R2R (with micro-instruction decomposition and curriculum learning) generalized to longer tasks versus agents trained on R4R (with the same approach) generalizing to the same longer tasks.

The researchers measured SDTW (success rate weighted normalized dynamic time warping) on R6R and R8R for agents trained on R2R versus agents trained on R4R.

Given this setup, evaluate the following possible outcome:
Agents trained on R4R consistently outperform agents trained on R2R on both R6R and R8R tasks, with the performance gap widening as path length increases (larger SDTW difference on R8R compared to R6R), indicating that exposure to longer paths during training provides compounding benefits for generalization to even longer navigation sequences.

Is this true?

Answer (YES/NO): NO